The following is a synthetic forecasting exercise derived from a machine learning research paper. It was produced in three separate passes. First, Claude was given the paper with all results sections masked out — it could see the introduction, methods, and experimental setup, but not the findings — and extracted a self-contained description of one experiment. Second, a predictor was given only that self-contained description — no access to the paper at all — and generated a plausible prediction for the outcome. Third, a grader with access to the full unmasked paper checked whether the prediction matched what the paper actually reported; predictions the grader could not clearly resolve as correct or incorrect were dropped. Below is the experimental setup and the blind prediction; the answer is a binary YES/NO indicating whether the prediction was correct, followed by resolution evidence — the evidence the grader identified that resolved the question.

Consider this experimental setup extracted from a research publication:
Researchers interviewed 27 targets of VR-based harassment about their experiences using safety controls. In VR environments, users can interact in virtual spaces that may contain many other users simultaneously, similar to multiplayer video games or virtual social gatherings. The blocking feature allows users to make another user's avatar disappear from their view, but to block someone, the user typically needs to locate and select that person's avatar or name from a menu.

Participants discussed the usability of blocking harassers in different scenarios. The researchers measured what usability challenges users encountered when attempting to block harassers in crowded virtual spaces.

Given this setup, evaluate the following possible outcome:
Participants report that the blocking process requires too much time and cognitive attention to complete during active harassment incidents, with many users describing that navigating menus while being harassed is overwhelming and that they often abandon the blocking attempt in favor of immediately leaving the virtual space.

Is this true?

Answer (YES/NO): NO